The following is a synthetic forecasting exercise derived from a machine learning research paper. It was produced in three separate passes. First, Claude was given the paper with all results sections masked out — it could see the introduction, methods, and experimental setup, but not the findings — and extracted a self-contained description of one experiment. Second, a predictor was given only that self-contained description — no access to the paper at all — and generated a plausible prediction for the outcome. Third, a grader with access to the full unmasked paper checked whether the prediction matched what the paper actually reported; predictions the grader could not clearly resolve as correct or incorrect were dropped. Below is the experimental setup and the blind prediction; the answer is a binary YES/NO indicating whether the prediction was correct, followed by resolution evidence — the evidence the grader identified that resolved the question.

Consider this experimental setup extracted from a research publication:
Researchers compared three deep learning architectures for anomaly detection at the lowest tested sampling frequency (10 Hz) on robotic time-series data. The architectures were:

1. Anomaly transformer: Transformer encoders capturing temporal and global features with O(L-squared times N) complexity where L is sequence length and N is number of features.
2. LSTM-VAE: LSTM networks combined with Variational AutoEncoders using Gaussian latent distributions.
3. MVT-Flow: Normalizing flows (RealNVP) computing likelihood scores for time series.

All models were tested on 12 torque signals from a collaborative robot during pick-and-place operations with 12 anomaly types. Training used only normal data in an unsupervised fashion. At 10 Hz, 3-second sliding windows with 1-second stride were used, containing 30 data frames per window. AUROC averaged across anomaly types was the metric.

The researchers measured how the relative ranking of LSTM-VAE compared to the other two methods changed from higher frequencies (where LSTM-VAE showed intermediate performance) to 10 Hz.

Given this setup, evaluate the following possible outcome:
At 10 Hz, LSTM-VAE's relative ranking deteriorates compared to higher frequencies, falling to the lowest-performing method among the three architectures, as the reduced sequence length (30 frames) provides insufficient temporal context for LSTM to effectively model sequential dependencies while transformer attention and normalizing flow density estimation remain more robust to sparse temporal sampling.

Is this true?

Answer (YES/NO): YES